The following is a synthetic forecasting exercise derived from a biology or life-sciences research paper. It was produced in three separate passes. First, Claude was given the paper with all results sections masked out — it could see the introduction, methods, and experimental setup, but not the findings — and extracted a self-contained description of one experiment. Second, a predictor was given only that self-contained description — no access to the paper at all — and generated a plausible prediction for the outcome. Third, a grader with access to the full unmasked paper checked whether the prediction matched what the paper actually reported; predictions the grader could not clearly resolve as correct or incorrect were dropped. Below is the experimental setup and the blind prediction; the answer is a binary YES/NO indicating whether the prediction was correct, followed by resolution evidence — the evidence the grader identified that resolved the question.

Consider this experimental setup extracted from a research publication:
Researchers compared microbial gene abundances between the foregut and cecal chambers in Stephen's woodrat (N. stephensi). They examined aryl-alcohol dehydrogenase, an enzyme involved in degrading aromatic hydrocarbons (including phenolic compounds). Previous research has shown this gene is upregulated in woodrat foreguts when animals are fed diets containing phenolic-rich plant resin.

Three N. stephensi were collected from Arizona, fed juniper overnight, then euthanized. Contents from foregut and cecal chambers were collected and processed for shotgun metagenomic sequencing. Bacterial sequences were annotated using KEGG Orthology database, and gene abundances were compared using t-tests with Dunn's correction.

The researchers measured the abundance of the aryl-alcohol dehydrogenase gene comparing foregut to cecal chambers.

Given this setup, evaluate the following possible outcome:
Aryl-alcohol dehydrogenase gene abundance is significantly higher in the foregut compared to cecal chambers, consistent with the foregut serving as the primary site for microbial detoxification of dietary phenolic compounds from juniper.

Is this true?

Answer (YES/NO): YES